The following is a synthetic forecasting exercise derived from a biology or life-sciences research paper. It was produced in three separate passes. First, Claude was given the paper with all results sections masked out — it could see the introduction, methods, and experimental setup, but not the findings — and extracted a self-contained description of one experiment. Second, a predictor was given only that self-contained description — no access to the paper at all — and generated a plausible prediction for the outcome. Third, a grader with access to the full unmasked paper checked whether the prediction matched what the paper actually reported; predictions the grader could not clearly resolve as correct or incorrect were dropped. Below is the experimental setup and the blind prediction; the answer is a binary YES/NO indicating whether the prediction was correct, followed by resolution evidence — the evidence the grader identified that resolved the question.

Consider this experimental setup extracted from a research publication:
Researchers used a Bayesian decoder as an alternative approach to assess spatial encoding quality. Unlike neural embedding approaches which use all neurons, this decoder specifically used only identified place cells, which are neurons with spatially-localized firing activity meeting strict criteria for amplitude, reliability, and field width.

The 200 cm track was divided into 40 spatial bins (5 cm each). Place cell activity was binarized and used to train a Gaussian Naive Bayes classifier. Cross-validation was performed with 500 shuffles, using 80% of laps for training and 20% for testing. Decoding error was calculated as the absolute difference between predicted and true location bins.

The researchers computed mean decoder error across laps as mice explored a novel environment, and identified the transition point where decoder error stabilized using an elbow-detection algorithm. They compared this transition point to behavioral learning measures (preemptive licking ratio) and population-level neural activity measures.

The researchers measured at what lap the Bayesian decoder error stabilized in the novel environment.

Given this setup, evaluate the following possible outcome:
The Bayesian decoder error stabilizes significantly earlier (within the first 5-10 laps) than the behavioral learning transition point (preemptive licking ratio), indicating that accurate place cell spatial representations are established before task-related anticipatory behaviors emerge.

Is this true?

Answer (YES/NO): NO